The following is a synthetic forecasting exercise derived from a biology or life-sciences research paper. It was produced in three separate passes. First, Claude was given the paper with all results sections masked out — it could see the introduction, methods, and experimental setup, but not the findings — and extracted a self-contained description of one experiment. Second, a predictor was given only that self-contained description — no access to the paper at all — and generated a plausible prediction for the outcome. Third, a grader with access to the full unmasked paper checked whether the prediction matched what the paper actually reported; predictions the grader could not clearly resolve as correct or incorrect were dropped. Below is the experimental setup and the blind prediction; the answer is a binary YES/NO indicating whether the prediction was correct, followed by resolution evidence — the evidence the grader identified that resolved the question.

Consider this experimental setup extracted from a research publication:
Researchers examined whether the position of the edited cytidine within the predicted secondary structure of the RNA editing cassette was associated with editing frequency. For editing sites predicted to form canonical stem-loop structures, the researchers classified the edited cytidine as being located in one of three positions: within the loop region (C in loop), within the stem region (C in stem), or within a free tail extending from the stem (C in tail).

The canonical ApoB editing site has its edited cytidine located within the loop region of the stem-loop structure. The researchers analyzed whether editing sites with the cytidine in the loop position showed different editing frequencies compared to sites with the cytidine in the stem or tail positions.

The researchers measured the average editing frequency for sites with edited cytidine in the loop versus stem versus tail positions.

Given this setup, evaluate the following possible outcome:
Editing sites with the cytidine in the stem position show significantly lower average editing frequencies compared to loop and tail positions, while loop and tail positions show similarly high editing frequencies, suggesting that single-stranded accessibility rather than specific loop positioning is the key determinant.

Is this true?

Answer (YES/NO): NO